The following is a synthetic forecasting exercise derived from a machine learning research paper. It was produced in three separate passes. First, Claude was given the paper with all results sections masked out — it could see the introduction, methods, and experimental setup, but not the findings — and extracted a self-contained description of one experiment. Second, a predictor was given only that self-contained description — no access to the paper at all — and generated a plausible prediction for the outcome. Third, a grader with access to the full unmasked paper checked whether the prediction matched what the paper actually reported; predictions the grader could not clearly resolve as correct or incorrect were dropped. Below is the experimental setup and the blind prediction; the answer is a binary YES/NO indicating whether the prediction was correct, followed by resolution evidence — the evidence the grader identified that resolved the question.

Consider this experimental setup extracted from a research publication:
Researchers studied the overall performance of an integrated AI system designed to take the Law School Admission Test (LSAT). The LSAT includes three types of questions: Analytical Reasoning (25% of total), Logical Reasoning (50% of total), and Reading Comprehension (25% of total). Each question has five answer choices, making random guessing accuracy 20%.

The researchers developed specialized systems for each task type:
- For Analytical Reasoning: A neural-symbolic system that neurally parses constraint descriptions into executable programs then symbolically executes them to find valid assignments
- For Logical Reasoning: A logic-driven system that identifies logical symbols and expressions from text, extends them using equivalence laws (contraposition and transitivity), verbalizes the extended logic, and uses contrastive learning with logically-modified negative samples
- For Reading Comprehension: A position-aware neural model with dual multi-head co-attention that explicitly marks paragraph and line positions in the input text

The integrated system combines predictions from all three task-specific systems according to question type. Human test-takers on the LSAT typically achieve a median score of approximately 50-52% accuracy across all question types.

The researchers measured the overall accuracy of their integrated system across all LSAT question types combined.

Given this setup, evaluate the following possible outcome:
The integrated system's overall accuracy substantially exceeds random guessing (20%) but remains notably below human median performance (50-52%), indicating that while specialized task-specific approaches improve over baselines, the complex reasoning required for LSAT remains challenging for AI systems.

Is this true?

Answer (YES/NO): NO